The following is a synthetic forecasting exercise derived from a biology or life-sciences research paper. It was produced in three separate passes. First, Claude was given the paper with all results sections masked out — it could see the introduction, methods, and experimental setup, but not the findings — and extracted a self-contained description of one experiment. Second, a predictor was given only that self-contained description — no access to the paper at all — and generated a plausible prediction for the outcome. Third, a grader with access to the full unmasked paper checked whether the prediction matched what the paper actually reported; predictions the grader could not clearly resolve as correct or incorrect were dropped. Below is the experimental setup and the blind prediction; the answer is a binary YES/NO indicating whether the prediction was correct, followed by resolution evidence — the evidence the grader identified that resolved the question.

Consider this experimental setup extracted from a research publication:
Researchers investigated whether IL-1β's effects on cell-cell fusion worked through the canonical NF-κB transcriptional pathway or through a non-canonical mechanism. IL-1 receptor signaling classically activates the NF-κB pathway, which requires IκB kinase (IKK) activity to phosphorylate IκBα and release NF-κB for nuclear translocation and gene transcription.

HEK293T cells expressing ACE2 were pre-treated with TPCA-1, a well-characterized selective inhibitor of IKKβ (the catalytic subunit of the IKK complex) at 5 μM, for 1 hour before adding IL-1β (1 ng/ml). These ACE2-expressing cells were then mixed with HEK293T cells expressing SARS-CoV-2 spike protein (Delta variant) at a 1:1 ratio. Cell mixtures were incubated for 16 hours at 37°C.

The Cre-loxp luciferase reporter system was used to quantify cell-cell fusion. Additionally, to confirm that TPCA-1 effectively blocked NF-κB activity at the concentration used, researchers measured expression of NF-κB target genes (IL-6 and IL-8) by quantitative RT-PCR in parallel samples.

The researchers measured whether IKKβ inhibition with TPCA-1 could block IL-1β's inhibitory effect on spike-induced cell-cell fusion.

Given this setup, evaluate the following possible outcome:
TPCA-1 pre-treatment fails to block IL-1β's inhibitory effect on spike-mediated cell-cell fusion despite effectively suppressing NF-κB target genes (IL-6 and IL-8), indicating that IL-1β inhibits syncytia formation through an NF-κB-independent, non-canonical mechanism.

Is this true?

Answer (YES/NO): YES